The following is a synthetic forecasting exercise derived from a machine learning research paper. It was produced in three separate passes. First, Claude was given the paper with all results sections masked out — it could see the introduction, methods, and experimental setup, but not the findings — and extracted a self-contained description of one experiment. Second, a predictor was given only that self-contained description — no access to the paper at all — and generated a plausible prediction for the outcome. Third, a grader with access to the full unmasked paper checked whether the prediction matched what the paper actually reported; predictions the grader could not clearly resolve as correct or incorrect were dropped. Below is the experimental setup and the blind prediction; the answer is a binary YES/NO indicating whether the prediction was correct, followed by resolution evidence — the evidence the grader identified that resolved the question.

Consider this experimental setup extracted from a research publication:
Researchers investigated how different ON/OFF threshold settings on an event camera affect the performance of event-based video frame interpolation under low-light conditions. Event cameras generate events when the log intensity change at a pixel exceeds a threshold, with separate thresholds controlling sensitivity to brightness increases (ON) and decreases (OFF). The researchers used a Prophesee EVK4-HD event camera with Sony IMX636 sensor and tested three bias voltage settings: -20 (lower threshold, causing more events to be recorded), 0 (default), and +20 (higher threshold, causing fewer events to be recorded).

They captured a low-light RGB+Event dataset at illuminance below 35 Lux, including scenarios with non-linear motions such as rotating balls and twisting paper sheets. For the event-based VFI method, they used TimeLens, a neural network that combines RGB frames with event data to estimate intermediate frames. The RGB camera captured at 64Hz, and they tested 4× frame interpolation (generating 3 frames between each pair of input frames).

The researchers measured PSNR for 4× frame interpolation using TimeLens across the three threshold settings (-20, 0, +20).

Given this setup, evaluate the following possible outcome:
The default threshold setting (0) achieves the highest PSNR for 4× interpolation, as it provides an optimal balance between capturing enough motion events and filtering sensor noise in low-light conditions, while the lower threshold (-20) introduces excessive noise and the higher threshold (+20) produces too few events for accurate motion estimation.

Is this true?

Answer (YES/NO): NO